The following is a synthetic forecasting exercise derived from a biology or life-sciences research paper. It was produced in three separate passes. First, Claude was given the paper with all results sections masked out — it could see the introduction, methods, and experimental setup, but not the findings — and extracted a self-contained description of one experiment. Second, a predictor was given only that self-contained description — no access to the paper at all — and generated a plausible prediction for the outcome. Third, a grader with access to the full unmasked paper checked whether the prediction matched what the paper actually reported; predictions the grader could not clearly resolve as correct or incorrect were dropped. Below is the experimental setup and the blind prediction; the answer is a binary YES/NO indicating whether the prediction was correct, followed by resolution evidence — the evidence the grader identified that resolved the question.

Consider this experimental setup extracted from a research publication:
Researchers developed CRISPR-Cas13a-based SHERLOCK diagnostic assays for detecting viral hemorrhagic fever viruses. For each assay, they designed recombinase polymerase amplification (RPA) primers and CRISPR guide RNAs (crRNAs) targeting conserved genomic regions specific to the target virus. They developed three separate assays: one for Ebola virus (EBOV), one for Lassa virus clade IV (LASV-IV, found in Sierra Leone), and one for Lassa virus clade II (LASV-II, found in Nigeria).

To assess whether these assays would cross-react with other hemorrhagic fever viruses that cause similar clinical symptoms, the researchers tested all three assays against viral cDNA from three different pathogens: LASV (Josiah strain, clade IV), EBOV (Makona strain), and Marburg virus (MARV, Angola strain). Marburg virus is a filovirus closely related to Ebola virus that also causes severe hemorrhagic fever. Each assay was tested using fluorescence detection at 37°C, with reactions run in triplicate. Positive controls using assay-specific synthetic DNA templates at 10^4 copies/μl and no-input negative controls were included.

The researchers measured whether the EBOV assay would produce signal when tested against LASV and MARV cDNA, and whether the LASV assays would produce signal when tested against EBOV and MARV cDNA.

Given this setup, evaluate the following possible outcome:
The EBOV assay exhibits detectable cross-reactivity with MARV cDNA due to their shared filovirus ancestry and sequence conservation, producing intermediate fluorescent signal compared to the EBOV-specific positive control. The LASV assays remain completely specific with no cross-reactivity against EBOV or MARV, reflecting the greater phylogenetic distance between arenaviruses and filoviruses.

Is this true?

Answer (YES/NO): NO